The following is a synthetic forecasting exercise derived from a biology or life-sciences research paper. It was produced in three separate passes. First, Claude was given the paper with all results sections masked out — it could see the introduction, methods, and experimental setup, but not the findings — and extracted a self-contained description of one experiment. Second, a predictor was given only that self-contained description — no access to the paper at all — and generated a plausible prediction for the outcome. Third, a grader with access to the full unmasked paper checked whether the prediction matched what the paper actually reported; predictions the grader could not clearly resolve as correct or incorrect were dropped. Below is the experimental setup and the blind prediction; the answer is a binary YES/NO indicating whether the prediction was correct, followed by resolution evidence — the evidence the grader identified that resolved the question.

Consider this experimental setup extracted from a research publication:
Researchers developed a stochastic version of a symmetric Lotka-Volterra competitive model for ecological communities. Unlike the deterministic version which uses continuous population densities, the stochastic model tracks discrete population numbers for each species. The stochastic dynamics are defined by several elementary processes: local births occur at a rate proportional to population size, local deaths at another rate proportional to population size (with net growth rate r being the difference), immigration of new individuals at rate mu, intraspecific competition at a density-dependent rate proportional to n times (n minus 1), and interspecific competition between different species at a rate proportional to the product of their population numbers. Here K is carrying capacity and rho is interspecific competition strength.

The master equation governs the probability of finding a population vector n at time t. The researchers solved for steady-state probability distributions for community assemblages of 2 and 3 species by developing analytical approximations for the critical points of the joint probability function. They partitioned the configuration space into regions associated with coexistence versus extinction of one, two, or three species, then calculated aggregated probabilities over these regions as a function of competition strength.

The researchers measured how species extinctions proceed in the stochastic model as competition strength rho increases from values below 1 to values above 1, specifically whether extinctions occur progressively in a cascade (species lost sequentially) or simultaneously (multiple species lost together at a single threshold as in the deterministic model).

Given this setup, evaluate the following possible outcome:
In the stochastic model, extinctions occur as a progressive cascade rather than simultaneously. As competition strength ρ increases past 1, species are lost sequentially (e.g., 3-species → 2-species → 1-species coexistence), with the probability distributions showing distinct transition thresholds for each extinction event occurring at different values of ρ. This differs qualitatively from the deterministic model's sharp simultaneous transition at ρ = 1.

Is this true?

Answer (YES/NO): YES